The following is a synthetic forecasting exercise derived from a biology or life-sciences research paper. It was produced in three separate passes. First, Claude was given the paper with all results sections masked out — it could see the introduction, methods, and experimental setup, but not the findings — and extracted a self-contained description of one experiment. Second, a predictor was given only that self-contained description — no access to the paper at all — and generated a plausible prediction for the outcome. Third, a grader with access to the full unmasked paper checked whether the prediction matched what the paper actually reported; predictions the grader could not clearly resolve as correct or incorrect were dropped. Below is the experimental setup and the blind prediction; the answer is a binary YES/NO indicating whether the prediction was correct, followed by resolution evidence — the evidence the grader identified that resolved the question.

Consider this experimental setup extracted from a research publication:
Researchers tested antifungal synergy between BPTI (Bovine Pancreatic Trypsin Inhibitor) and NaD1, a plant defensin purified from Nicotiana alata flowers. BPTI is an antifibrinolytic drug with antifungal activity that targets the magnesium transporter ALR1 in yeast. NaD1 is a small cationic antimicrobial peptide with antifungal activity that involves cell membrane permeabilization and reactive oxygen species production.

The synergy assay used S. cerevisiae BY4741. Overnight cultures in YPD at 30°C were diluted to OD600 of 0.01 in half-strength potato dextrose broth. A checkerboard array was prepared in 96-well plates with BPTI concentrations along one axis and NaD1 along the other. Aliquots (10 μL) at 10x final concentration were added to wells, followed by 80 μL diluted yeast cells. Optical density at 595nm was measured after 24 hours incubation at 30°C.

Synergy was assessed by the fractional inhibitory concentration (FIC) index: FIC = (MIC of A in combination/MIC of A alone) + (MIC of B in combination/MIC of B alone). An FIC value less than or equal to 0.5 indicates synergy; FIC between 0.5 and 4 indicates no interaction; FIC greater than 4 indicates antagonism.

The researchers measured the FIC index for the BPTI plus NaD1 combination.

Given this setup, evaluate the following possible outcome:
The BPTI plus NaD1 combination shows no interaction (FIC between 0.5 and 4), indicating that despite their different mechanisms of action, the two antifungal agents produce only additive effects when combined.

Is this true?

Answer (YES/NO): NO